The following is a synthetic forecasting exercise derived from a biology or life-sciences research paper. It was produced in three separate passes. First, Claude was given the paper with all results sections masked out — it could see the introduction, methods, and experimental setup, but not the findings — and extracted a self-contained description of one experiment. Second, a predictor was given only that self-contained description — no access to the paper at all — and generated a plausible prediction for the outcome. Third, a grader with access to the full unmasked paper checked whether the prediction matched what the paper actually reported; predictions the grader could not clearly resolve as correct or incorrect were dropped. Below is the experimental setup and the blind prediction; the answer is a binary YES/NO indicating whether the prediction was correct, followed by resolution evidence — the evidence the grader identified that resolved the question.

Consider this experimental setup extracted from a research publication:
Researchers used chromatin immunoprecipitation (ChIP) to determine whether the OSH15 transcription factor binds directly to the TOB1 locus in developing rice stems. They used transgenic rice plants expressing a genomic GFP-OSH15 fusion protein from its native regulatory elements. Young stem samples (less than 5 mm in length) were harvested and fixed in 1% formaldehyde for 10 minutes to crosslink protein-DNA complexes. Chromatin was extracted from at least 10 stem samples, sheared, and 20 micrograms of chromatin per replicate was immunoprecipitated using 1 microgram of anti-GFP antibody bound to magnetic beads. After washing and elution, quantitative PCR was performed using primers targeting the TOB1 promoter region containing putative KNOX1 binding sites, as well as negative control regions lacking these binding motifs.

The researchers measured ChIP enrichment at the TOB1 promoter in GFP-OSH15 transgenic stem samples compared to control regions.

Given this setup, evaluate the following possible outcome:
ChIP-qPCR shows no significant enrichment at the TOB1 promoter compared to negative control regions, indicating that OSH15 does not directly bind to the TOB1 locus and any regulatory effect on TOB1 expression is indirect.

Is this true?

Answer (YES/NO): NO